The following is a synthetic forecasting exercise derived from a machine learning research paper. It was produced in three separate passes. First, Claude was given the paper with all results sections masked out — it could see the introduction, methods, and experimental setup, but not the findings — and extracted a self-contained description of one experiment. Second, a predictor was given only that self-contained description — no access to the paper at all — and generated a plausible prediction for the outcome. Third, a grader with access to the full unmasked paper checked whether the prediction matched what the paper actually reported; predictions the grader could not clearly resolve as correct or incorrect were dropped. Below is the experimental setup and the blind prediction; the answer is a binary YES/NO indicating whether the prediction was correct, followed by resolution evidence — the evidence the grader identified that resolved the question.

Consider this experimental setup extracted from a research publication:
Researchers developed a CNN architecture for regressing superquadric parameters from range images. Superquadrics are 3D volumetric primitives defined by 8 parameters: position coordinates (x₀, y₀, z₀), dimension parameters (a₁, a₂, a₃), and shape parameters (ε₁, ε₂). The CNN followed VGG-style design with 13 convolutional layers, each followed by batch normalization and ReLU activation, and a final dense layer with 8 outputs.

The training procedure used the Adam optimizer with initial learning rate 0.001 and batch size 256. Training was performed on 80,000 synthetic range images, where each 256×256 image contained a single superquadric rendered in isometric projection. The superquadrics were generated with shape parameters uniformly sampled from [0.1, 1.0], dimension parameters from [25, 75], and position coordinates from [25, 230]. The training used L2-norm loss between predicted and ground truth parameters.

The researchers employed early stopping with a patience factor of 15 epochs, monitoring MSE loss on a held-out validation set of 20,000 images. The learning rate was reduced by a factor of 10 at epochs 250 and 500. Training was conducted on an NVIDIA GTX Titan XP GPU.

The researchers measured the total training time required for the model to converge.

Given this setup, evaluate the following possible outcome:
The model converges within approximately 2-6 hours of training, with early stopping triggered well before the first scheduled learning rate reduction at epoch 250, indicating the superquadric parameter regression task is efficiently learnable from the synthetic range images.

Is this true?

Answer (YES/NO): NO